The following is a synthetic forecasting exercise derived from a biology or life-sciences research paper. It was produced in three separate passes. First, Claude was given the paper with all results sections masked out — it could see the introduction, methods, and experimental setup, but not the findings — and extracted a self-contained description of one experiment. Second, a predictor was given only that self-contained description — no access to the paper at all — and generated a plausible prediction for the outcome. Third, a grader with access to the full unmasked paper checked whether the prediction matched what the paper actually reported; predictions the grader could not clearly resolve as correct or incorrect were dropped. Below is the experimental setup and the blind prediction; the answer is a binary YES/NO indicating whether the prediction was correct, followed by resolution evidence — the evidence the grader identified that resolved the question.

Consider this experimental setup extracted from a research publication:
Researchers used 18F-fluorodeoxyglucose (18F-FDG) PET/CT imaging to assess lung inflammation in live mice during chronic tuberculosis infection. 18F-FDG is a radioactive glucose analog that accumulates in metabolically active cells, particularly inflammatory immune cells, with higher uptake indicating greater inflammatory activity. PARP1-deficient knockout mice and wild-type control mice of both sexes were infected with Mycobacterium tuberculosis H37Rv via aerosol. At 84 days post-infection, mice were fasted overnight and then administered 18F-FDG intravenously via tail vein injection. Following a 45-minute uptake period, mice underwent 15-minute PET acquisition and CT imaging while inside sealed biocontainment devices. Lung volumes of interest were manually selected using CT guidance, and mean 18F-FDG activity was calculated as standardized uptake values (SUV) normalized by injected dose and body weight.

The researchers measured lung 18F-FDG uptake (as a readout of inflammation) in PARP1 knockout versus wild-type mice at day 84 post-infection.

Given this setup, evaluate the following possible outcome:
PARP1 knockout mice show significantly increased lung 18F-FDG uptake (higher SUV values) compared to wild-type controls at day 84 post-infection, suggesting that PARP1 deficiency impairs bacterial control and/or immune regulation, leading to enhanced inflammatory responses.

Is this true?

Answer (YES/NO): NO